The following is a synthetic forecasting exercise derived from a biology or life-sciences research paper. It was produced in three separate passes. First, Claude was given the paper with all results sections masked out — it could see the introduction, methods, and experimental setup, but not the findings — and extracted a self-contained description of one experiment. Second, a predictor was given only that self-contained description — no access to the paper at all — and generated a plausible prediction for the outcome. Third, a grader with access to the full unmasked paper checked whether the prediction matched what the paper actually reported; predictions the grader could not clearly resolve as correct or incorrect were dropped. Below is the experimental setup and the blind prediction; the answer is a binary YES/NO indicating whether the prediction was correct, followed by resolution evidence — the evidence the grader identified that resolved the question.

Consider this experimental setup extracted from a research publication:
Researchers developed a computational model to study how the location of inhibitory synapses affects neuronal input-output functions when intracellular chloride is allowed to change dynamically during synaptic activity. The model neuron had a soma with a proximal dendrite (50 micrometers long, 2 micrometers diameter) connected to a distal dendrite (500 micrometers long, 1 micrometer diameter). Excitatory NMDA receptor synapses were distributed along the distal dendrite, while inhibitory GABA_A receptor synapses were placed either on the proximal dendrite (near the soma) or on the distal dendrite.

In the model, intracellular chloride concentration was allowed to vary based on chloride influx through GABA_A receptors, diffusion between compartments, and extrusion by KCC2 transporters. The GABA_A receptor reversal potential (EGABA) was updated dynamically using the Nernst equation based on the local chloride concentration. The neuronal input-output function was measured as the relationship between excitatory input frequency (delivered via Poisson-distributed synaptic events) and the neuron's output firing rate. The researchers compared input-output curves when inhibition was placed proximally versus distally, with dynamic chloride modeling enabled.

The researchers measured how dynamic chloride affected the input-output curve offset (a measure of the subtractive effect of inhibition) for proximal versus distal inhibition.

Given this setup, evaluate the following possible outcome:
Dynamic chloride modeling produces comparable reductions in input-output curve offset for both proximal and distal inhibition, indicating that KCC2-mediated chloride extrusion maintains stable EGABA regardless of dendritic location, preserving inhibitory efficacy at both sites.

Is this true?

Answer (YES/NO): NO